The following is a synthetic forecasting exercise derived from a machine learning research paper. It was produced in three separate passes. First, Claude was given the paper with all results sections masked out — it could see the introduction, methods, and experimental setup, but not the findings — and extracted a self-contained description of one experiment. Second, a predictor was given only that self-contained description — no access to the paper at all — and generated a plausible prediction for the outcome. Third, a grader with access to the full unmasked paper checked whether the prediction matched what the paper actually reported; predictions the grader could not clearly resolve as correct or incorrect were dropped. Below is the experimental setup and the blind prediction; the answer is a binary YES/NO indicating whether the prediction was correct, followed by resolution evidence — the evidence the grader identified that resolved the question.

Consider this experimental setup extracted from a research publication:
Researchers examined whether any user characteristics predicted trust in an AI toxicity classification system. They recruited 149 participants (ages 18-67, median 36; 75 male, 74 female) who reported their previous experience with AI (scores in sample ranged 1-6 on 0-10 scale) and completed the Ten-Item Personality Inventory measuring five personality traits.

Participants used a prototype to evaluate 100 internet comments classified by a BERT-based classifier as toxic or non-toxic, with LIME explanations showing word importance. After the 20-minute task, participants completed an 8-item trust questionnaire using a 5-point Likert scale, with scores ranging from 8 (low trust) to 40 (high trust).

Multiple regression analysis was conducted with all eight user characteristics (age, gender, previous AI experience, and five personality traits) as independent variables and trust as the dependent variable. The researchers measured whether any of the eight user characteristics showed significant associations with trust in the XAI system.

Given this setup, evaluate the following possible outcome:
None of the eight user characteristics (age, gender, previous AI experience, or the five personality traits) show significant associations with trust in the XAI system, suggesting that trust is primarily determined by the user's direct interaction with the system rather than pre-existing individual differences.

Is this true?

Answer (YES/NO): NO